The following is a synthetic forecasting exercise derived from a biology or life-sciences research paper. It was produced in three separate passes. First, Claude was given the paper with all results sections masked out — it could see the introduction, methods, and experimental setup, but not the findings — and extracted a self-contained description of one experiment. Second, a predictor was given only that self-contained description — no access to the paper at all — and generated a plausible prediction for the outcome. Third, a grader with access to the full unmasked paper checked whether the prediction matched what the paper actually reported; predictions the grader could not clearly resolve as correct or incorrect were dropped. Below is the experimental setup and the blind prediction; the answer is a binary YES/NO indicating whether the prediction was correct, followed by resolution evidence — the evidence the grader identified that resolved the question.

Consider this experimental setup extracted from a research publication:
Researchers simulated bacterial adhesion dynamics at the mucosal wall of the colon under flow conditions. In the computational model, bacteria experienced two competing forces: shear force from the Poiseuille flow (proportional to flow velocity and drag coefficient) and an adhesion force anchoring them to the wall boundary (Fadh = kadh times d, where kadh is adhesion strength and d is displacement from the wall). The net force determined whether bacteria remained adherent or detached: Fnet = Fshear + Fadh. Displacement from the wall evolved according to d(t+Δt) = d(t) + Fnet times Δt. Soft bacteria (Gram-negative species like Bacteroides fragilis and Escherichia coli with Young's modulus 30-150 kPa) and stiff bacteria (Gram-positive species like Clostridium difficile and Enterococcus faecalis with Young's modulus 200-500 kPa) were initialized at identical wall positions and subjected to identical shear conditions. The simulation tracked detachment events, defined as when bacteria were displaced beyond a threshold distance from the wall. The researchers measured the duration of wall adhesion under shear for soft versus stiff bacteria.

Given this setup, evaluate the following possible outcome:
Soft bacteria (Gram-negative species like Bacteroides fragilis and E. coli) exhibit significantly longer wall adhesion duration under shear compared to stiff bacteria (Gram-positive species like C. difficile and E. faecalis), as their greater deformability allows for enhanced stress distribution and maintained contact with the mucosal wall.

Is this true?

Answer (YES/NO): NO